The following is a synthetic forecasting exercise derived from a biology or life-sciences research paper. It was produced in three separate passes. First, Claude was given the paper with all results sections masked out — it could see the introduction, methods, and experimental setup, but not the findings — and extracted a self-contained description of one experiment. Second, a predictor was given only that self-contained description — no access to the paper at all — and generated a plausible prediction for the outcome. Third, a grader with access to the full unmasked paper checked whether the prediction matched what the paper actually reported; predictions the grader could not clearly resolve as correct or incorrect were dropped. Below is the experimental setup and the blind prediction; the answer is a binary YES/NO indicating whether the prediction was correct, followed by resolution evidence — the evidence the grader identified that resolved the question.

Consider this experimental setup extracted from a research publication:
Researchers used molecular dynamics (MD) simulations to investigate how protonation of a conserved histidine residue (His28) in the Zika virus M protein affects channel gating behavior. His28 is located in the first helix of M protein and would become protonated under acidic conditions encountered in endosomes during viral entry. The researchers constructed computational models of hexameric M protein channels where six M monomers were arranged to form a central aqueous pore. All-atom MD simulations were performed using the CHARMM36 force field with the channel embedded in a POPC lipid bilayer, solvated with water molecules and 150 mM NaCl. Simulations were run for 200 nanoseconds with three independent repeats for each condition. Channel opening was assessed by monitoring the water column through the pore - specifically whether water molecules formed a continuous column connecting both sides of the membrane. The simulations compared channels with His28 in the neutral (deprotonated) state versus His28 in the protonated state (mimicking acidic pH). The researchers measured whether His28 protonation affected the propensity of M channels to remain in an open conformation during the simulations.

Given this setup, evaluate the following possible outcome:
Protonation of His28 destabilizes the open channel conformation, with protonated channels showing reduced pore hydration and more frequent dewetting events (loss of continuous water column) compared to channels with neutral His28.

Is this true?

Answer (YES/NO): NO